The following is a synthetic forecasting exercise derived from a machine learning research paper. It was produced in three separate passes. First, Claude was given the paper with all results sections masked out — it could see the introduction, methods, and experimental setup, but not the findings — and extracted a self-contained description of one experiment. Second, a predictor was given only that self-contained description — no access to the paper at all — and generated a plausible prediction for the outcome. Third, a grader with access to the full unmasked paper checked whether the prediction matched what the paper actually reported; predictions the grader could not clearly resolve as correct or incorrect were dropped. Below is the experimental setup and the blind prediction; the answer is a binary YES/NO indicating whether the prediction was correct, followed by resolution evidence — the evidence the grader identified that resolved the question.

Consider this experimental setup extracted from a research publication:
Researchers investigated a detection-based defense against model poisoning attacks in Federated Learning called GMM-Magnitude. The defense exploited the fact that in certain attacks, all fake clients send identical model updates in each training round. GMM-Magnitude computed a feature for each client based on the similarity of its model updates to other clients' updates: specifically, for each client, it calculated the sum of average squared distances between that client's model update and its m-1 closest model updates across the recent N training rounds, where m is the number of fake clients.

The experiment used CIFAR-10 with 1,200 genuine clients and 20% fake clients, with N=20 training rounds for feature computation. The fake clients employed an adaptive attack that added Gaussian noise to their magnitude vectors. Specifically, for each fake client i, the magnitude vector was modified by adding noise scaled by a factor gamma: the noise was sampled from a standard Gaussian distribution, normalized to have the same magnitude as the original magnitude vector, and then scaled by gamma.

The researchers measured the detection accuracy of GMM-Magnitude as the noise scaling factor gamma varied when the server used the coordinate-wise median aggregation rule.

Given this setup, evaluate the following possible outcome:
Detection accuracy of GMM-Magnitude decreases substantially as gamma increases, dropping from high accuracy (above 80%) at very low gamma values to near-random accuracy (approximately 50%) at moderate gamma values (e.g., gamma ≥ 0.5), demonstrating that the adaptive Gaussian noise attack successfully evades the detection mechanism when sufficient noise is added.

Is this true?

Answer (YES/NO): NO